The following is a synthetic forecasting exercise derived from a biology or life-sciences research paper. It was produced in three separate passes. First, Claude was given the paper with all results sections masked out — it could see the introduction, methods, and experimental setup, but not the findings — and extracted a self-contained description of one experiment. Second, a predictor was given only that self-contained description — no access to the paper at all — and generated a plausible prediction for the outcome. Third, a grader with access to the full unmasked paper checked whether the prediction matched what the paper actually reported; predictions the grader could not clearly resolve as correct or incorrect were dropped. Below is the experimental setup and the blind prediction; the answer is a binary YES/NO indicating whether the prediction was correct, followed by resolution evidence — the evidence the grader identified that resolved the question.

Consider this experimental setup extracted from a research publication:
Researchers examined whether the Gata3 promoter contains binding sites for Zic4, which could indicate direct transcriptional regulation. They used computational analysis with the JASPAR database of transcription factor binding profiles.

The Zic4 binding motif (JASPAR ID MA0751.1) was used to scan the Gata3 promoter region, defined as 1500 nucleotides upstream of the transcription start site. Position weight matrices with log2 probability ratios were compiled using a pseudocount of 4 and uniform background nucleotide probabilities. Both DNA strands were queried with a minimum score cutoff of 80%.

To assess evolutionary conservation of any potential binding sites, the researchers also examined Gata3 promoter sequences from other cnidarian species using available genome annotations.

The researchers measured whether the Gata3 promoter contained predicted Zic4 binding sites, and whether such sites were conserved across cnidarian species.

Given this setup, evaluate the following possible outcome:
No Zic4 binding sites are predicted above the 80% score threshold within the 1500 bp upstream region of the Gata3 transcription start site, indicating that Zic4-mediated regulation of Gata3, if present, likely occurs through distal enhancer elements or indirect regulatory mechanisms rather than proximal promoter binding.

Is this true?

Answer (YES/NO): NO